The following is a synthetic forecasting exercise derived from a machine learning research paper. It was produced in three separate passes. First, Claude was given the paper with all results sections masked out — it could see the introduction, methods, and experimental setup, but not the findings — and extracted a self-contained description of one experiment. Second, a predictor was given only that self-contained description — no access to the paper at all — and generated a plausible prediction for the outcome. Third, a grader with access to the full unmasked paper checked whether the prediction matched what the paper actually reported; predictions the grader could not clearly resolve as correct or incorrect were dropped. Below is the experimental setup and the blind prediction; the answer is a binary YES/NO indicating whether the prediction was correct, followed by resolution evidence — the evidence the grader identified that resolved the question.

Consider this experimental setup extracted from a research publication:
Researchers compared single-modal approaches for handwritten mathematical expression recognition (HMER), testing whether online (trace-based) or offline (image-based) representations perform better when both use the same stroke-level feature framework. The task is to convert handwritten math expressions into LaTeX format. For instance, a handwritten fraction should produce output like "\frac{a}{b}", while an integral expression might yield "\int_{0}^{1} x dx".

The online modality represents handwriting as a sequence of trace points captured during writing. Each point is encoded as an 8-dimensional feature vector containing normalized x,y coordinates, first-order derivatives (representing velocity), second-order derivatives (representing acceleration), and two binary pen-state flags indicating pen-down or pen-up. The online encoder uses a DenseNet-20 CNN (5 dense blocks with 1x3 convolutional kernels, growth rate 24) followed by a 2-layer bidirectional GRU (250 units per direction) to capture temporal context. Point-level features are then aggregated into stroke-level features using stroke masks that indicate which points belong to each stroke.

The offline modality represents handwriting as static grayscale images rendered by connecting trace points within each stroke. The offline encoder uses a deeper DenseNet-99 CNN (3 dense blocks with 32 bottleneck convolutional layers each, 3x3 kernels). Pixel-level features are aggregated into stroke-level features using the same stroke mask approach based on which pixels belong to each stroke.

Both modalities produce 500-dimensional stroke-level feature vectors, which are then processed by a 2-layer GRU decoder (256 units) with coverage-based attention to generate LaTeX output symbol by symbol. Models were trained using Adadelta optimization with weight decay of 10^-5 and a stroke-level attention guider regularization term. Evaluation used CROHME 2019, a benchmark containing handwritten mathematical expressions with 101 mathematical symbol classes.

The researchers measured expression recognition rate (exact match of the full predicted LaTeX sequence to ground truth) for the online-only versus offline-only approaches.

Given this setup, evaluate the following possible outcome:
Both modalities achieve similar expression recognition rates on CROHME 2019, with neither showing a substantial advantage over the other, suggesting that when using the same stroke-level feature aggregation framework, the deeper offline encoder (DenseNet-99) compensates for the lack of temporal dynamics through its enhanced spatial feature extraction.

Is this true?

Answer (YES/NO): YES